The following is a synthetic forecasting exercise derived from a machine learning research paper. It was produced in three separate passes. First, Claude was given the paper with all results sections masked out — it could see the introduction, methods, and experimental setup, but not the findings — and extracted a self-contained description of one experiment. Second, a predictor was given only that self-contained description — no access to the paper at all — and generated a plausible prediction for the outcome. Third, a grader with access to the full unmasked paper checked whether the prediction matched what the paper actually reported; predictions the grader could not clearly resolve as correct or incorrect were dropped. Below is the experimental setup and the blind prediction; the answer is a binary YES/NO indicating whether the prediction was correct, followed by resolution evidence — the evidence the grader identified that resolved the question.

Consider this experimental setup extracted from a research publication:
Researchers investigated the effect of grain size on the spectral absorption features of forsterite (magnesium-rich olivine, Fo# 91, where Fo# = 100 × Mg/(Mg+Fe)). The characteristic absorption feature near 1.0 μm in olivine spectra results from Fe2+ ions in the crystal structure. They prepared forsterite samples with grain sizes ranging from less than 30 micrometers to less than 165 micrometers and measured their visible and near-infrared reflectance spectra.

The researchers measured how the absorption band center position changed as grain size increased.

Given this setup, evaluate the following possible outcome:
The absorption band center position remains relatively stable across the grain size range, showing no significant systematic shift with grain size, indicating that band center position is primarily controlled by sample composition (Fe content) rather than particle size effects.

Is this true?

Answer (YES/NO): NO